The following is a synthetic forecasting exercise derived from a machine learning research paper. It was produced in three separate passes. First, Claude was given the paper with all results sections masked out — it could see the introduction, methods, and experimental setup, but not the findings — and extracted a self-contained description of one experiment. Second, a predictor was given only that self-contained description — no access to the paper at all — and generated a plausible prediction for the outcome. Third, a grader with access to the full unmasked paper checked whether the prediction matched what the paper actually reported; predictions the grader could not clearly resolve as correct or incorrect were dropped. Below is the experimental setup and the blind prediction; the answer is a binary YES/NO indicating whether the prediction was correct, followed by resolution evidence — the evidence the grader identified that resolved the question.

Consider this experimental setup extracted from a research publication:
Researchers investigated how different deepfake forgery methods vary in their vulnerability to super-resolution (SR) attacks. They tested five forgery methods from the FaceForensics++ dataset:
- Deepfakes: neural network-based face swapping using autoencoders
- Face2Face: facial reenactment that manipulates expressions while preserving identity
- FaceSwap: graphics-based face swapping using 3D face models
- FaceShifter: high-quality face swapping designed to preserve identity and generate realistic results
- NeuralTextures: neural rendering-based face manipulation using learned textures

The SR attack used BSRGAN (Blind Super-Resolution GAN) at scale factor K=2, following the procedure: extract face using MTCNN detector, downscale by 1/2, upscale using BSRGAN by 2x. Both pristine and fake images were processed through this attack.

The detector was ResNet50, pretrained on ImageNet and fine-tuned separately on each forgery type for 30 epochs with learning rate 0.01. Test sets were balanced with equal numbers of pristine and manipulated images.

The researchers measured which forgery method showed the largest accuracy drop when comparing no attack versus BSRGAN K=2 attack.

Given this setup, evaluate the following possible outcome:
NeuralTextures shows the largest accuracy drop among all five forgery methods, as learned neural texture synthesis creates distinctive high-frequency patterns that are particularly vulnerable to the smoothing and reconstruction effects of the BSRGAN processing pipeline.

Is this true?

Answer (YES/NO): NO